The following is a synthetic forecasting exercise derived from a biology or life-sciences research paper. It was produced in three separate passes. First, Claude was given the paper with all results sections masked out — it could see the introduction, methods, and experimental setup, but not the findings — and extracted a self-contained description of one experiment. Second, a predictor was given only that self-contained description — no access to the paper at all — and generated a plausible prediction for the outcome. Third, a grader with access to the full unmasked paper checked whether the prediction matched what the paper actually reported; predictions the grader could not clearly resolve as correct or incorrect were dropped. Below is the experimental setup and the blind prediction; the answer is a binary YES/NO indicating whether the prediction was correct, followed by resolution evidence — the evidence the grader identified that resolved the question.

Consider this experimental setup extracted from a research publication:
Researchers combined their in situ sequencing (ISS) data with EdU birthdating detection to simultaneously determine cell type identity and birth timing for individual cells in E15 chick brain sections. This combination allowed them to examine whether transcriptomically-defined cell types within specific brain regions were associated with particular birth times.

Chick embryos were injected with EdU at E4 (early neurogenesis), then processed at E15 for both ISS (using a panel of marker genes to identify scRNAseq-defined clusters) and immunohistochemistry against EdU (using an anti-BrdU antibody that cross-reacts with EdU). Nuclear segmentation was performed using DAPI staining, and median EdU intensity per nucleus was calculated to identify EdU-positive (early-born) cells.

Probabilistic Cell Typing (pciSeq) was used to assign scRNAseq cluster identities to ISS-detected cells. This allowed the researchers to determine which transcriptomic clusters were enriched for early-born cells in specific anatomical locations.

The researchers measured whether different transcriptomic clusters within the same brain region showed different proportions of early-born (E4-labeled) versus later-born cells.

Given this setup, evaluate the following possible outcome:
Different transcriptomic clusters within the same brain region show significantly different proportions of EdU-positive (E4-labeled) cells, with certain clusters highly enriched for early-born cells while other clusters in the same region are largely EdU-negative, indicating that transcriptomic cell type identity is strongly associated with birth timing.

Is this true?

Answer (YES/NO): YES